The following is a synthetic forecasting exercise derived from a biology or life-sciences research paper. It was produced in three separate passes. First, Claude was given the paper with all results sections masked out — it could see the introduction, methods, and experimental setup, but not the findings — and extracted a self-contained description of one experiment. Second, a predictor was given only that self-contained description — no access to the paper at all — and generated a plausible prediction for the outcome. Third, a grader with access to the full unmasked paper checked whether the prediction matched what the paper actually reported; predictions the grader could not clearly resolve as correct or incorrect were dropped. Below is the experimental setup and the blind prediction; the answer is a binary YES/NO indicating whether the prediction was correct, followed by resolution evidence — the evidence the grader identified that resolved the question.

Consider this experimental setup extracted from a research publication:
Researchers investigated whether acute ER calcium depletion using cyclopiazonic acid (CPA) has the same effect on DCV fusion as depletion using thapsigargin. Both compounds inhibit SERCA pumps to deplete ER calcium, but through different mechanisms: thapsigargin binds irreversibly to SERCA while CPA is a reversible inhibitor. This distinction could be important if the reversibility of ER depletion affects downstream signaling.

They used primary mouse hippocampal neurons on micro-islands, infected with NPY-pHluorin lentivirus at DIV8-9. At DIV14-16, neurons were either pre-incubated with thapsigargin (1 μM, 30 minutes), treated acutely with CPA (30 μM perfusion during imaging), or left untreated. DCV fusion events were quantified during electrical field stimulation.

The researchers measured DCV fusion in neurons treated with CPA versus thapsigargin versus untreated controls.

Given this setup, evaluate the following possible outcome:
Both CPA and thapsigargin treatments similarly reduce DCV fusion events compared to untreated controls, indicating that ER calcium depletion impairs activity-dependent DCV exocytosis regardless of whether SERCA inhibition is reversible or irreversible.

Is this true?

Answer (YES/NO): YES